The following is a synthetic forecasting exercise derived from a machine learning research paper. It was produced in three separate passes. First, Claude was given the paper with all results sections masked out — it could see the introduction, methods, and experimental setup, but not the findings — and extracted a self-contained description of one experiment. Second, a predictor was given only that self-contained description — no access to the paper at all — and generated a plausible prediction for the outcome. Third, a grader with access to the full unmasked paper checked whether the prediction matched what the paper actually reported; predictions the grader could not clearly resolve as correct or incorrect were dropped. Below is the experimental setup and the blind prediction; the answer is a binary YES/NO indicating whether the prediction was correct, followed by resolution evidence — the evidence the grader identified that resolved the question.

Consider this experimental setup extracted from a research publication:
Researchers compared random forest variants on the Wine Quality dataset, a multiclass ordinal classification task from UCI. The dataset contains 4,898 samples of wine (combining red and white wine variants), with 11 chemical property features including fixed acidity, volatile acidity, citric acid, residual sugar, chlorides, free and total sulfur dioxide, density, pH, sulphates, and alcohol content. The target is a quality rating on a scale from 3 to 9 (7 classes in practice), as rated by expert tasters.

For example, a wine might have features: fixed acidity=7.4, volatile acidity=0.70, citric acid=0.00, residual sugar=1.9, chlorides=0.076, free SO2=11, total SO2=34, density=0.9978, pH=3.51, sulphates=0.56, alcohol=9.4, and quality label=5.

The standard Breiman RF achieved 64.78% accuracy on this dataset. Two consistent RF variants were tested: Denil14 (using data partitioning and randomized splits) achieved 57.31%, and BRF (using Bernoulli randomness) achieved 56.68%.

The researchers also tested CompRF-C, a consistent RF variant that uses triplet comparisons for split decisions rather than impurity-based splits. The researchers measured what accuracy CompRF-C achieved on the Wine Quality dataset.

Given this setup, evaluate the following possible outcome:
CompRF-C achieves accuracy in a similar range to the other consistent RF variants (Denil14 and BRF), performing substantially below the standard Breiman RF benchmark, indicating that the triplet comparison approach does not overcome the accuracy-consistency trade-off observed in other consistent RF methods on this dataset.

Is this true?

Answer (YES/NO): NO